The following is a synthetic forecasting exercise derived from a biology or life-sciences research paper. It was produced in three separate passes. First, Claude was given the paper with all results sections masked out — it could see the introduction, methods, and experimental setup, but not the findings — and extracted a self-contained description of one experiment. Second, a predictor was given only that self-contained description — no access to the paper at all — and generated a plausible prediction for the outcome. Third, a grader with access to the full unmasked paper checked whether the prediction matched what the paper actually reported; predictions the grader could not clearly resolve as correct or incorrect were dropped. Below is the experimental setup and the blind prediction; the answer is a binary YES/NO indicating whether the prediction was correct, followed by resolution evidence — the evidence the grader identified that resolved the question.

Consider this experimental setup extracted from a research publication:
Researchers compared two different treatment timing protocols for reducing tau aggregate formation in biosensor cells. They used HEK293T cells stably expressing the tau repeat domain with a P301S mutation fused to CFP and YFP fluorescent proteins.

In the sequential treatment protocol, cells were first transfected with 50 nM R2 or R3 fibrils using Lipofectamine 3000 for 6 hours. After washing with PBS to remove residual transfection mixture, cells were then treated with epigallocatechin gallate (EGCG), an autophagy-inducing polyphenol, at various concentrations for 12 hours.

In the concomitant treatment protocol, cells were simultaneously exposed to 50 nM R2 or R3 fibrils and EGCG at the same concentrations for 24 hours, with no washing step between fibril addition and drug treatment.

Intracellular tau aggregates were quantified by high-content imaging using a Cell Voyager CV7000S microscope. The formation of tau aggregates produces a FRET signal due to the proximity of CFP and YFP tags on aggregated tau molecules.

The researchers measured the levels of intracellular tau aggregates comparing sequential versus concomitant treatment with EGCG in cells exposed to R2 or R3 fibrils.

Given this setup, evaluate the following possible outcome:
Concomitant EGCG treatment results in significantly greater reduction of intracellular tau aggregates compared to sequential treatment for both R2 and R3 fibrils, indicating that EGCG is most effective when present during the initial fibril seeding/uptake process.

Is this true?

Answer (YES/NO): NO